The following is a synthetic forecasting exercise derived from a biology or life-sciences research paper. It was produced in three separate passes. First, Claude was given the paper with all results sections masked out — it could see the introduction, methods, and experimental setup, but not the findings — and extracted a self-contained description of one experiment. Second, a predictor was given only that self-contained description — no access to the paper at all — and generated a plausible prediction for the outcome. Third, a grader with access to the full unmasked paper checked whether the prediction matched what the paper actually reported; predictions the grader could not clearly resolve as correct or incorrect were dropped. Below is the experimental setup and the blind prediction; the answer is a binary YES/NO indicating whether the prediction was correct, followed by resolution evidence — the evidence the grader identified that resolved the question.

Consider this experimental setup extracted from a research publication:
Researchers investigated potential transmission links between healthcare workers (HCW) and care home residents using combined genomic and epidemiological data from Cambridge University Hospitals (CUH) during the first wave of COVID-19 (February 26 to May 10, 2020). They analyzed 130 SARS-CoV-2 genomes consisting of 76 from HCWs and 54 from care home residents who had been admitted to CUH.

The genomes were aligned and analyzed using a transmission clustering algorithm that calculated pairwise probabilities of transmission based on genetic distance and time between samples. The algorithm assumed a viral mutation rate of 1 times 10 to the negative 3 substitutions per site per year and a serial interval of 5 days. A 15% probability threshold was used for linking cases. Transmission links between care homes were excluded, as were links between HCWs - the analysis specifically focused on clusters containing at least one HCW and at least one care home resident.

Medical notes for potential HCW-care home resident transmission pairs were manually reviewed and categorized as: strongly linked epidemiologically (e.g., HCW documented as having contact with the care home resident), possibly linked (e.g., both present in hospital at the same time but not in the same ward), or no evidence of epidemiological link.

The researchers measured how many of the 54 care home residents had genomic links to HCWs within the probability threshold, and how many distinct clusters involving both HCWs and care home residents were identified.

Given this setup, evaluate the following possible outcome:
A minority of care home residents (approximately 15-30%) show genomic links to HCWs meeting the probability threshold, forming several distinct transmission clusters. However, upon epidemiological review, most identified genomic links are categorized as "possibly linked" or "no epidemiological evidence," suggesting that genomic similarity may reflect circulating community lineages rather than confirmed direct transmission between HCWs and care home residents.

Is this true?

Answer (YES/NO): NO